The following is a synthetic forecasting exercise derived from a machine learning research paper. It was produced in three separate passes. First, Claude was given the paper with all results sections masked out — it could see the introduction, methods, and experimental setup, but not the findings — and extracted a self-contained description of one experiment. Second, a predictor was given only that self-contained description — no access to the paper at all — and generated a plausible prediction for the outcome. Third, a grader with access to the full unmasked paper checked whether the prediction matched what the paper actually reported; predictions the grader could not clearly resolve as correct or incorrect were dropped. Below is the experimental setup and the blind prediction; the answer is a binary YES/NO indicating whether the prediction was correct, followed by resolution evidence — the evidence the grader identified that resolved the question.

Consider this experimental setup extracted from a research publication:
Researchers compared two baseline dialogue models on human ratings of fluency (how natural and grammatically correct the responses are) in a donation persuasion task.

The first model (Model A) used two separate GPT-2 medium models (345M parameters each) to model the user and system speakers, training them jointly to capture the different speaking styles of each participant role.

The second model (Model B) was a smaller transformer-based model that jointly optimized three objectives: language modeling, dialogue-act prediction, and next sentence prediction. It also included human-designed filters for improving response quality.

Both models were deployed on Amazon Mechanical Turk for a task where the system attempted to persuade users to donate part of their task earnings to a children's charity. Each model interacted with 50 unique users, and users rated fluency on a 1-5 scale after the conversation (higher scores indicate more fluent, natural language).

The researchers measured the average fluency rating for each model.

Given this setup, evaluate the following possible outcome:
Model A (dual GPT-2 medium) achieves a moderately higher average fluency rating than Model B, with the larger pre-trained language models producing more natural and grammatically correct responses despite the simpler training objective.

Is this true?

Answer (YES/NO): YES